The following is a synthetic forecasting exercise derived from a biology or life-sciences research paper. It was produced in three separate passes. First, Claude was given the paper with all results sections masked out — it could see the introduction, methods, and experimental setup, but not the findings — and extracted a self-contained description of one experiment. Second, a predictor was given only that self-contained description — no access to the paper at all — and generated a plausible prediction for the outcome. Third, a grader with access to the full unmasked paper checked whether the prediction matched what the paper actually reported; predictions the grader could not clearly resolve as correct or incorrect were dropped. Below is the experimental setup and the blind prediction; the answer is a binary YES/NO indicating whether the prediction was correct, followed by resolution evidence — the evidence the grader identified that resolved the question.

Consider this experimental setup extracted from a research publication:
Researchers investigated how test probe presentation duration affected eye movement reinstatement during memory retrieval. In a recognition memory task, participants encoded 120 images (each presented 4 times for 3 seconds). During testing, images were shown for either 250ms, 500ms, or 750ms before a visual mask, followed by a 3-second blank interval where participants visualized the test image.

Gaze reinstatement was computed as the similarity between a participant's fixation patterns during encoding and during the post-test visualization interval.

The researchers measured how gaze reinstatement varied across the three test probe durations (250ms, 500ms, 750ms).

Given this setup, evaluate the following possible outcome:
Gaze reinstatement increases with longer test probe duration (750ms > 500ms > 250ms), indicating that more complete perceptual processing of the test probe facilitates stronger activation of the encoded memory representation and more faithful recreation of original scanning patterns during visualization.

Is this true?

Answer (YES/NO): NO